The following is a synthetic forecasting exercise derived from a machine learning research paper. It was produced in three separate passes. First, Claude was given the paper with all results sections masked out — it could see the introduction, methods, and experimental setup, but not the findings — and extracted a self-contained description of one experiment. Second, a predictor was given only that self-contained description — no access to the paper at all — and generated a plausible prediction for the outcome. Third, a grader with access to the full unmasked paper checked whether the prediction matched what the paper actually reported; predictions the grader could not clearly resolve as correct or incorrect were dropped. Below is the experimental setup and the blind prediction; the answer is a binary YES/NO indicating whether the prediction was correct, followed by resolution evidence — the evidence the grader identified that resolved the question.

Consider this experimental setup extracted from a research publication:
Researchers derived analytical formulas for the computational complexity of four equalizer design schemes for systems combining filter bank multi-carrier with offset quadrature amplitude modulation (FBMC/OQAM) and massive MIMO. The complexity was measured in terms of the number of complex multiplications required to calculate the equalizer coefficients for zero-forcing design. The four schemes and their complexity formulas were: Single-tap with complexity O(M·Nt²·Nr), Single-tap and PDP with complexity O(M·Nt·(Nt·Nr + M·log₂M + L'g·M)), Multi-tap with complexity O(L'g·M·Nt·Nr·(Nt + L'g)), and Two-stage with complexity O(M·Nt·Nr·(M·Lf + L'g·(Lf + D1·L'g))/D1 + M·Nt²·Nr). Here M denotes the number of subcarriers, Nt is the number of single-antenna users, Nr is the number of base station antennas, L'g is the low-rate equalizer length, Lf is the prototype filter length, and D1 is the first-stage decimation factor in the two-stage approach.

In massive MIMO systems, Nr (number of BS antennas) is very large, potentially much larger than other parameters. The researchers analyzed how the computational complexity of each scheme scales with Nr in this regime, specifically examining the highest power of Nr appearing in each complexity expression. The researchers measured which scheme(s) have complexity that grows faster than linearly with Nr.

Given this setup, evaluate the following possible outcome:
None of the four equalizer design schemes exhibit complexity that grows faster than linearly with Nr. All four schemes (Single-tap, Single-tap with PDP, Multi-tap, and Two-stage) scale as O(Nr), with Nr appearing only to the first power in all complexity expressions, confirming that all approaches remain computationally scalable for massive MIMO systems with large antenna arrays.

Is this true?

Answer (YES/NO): YES